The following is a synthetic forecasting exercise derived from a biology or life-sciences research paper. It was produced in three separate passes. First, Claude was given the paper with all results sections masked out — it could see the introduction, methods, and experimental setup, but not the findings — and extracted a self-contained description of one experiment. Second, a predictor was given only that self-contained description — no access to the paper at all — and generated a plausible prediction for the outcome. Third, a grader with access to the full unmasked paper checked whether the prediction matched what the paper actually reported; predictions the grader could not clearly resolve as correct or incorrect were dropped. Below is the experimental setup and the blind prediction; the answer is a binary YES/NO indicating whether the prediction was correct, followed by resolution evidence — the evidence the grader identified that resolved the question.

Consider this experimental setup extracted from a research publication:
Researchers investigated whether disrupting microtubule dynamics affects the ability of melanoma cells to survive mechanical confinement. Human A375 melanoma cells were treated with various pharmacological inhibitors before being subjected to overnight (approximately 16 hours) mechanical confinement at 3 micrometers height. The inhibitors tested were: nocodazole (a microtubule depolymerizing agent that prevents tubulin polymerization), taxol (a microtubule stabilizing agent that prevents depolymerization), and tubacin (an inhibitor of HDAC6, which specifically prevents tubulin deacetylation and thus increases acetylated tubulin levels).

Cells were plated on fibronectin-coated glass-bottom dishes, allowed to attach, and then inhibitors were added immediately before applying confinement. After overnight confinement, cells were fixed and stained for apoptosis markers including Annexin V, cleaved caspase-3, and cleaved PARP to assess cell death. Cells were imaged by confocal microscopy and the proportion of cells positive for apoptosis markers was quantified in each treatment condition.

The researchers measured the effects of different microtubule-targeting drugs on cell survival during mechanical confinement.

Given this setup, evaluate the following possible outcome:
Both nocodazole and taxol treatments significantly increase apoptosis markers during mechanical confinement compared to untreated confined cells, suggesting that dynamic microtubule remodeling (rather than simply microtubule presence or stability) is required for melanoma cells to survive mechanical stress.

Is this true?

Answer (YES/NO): NO